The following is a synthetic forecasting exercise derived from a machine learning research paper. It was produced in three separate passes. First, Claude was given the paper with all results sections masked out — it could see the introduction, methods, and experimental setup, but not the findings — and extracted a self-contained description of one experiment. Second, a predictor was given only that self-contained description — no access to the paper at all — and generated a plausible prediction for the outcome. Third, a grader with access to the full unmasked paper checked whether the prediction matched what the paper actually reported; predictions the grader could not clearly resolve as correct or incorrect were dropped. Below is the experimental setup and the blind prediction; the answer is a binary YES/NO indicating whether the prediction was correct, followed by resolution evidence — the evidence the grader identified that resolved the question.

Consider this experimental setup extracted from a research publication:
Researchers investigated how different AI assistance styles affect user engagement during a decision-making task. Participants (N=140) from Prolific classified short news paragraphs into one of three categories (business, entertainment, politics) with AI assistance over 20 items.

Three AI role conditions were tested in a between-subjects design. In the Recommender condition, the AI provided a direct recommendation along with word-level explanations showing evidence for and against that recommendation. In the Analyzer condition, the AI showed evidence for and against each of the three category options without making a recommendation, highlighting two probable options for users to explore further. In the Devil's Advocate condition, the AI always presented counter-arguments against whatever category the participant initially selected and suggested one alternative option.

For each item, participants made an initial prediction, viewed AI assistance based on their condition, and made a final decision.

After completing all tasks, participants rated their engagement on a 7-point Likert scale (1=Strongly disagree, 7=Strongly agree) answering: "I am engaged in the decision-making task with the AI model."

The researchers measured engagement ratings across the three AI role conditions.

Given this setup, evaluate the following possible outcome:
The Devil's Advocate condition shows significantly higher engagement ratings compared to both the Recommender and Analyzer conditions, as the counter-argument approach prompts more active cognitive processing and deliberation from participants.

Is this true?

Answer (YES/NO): NO